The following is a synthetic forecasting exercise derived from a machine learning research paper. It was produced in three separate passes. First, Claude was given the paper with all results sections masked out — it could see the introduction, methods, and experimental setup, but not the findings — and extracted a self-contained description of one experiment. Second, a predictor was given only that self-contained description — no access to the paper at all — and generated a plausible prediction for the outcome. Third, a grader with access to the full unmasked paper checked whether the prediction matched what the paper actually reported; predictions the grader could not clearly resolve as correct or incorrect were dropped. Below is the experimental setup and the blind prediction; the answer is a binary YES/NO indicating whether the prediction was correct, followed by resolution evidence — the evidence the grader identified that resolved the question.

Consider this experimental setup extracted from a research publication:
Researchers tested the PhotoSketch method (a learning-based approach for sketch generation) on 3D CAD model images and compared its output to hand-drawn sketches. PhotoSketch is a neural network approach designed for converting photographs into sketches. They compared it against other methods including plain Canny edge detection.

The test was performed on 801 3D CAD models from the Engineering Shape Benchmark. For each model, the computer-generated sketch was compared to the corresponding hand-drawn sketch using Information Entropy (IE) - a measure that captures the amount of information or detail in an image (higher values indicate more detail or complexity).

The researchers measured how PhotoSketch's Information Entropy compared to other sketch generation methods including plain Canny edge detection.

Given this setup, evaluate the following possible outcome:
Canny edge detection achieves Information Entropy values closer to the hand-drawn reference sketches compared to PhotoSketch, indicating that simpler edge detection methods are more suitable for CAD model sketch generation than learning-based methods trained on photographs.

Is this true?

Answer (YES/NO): NO